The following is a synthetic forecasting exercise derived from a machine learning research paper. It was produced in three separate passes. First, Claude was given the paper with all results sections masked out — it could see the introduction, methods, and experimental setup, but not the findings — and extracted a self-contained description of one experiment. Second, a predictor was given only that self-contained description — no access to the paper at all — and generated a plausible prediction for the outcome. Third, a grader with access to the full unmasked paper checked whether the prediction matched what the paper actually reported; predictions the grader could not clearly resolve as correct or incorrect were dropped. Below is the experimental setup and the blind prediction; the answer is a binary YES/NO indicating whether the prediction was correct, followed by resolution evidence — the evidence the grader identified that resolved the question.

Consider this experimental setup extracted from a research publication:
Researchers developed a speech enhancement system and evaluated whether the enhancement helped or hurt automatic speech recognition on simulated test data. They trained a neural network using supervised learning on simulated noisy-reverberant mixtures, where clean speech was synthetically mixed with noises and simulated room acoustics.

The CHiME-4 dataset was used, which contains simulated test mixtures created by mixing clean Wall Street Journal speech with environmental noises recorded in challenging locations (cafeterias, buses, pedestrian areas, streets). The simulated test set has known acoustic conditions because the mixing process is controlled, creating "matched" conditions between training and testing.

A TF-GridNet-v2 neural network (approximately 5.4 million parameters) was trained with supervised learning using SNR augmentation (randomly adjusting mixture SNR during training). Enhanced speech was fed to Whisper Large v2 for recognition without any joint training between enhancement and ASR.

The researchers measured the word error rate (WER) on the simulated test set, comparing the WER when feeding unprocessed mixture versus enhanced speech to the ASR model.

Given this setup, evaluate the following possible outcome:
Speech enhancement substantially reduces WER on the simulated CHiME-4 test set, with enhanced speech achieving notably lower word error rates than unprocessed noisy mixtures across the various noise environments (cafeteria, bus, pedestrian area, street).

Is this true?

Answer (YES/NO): NO